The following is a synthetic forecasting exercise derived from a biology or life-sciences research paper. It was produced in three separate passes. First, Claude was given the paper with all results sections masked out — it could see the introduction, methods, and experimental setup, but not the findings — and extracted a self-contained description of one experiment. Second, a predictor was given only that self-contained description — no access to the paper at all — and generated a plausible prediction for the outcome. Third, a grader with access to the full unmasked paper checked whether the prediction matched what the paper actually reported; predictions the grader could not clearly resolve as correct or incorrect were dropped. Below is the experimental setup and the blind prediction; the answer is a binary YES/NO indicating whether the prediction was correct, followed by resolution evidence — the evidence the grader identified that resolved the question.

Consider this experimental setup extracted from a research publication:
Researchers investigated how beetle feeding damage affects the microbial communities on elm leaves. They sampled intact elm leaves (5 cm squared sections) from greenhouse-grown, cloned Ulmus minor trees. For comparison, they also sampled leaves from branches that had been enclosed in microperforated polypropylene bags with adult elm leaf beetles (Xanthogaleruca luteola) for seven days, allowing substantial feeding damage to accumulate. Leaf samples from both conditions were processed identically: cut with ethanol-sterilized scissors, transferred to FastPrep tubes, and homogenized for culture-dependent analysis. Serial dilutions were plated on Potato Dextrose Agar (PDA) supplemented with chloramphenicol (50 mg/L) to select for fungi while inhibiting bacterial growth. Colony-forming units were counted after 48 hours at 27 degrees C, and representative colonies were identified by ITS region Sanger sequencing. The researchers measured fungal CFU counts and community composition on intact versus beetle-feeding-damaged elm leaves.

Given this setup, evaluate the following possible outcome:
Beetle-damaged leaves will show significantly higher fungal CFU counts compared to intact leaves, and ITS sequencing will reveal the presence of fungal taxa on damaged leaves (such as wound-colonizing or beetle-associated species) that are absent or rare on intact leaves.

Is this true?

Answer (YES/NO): NO